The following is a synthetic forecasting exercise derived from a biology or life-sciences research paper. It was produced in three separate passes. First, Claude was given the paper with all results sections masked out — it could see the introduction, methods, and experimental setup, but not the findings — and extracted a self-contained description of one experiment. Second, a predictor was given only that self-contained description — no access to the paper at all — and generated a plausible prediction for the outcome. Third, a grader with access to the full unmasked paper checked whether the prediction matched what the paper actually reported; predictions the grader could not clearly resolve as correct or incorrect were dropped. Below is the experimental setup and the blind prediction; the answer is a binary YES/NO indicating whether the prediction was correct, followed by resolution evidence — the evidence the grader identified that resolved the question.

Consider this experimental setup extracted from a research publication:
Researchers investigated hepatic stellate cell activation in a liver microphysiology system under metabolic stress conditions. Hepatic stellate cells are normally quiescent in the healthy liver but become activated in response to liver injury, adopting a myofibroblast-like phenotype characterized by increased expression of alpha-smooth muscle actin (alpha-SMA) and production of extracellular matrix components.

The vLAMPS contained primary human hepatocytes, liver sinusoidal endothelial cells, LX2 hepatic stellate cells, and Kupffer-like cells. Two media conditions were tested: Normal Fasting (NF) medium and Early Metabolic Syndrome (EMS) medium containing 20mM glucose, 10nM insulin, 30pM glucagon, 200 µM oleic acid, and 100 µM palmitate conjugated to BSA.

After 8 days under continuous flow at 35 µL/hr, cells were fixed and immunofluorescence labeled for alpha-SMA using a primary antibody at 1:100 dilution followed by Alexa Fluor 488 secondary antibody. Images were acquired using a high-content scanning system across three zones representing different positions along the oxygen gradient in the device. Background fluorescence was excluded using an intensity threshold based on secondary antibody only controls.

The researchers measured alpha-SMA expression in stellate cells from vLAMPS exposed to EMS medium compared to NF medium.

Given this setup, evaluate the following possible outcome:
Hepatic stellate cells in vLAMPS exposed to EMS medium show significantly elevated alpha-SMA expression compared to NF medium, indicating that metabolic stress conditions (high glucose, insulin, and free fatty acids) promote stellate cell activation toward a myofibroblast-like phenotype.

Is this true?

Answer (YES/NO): NO